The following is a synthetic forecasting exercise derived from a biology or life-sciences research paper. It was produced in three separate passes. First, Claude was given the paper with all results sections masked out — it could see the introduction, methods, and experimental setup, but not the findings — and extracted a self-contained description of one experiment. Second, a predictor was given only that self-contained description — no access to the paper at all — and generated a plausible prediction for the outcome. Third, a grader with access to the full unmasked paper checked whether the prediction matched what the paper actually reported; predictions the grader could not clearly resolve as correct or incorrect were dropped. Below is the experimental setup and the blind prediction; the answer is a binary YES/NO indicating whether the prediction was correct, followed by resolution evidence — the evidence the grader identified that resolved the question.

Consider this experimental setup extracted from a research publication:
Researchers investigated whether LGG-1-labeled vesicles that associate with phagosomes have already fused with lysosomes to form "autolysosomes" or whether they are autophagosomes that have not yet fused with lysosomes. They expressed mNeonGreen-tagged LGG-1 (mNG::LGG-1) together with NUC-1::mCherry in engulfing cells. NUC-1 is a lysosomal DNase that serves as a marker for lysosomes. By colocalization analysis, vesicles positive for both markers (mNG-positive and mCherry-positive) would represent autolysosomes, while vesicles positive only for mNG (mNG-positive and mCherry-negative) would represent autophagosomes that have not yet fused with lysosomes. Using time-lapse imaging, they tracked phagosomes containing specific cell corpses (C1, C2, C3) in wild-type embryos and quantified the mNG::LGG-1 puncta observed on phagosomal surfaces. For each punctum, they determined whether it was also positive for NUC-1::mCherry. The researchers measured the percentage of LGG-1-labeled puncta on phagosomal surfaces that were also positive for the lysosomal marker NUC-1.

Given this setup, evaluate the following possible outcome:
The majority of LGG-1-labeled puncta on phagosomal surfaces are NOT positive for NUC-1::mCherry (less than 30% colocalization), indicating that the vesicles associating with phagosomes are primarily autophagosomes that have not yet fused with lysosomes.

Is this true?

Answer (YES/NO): NO